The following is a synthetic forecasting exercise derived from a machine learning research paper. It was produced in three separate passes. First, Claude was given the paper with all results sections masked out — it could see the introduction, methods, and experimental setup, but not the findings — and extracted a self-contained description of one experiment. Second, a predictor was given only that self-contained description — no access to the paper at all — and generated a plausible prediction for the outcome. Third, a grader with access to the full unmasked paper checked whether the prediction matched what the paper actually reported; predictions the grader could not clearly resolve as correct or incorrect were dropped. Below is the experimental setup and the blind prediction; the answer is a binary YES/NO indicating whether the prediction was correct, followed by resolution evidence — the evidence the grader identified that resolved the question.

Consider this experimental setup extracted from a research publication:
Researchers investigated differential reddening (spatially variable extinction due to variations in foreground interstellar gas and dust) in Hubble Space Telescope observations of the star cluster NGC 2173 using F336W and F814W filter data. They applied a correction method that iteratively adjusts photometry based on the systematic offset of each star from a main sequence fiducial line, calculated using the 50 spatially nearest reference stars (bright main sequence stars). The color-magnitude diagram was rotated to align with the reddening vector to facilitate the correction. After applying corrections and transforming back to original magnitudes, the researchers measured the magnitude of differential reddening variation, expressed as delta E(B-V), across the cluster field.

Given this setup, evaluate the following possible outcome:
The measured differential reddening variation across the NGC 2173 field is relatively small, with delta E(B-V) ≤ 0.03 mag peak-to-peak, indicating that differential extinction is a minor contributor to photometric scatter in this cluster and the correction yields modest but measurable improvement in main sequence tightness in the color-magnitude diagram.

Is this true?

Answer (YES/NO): NO